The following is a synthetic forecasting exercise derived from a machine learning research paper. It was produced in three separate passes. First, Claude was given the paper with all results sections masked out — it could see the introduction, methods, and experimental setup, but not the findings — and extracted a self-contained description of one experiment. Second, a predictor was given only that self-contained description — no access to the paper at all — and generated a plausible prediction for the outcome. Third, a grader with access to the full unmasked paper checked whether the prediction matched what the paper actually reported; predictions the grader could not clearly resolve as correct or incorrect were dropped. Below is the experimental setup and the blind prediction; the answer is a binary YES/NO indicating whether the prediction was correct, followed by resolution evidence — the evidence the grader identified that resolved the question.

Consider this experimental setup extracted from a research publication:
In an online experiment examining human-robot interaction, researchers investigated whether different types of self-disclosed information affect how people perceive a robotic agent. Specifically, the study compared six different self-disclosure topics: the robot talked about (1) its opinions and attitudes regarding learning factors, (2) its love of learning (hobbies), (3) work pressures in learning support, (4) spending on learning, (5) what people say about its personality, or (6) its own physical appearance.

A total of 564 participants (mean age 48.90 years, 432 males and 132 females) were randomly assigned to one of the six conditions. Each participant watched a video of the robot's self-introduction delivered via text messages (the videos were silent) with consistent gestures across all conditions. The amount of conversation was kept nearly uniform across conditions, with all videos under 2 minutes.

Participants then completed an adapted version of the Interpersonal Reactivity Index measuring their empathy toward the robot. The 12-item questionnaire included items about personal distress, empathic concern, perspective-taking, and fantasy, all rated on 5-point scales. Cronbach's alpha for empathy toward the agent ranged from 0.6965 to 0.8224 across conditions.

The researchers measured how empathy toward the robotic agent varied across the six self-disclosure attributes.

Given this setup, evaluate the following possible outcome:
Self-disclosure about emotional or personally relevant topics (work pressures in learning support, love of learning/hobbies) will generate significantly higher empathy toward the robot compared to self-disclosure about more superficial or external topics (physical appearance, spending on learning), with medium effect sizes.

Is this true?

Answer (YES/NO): NO